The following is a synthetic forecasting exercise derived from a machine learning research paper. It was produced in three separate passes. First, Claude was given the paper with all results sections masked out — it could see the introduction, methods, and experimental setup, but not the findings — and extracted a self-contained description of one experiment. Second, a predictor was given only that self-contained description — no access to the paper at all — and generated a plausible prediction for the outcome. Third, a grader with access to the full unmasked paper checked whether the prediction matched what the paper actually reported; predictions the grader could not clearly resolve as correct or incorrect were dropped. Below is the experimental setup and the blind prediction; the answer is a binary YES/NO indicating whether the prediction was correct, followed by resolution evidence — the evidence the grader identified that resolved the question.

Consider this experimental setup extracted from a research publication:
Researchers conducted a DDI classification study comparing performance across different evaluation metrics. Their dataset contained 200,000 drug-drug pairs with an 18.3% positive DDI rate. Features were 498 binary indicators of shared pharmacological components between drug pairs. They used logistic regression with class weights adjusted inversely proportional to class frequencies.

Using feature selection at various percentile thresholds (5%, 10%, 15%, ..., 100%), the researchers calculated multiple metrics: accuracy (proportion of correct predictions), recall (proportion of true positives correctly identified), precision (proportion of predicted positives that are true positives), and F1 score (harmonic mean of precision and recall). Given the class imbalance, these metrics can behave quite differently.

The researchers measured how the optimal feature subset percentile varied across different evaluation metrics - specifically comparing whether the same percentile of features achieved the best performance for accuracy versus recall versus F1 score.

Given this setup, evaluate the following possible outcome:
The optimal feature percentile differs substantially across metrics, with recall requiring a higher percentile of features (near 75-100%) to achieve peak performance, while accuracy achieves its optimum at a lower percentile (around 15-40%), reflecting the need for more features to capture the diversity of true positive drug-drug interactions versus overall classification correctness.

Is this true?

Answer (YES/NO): NO